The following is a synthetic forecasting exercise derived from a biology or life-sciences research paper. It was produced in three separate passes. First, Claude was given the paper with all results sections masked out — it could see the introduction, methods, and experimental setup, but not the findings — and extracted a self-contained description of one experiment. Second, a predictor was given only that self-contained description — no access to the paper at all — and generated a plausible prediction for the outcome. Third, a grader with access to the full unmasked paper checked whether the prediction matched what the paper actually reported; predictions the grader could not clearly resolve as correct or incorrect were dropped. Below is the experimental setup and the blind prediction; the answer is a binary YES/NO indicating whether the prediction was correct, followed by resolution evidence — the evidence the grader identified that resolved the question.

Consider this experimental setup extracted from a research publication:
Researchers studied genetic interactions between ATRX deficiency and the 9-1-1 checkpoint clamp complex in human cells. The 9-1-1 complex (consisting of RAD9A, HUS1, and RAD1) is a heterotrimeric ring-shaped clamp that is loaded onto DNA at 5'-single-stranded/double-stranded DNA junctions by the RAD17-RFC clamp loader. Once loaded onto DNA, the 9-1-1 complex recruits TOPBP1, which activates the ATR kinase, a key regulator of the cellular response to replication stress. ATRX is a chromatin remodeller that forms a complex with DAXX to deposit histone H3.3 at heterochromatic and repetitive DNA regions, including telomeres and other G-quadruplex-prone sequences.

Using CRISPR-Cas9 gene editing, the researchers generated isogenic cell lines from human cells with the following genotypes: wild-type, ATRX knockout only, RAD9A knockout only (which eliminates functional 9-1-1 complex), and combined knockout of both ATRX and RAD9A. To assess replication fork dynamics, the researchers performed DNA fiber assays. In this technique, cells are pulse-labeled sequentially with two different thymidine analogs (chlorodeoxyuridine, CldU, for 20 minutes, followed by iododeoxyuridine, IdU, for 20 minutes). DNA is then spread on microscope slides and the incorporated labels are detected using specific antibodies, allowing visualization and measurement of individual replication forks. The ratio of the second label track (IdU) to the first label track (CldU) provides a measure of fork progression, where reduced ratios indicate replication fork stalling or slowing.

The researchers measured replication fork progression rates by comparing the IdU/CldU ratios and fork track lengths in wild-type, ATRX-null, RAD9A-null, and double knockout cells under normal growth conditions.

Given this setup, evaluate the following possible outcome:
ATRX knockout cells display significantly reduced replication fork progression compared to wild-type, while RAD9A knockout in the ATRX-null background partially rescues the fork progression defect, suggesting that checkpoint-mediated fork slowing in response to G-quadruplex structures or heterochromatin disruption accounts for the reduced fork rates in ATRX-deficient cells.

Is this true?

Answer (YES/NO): NO